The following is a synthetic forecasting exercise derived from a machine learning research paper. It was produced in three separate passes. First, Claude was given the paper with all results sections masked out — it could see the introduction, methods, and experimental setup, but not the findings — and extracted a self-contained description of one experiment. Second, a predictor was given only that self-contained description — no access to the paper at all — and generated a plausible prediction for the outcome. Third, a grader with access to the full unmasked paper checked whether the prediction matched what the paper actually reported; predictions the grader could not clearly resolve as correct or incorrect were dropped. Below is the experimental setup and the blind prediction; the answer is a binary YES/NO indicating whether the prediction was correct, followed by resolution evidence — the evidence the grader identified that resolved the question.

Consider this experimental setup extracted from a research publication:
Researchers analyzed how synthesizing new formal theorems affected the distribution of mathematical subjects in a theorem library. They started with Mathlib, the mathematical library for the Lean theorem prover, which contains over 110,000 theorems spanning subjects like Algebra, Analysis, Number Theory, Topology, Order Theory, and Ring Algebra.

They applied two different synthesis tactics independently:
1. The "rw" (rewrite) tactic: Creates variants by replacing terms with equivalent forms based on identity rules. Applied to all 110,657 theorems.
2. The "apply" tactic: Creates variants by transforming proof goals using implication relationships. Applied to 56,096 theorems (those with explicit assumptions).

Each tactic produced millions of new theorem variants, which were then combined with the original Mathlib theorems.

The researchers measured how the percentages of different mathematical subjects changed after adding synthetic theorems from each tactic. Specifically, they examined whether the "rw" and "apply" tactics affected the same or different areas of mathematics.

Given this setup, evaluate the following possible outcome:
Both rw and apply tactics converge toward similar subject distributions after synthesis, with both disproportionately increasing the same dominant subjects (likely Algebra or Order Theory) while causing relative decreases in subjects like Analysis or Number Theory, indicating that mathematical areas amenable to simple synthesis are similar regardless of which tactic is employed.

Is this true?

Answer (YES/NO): NO